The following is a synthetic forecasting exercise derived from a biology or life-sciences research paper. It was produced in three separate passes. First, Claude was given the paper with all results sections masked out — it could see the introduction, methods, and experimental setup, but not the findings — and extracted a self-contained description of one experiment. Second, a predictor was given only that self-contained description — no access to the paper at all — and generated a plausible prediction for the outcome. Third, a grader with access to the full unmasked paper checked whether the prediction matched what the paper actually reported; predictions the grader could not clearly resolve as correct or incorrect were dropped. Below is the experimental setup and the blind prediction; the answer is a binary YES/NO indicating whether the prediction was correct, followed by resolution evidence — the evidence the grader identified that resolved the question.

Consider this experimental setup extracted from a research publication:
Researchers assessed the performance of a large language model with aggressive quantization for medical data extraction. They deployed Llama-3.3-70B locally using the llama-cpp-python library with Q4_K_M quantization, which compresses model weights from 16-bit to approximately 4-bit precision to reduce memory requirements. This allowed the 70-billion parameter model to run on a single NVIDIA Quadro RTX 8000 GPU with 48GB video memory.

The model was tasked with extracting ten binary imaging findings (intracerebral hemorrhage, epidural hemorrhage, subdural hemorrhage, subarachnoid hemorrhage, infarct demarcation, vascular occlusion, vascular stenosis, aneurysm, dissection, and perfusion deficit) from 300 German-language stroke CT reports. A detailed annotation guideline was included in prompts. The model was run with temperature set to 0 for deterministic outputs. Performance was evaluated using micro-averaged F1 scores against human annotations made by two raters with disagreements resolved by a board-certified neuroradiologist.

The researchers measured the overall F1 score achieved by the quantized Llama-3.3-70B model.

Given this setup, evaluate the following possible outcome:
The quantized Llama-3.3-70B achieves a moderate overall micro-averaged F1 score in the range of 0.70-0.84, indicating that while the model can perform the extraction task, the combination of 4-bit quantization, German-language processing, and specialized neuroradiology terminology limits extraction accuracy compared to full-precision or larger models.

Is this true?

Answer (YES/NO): NO